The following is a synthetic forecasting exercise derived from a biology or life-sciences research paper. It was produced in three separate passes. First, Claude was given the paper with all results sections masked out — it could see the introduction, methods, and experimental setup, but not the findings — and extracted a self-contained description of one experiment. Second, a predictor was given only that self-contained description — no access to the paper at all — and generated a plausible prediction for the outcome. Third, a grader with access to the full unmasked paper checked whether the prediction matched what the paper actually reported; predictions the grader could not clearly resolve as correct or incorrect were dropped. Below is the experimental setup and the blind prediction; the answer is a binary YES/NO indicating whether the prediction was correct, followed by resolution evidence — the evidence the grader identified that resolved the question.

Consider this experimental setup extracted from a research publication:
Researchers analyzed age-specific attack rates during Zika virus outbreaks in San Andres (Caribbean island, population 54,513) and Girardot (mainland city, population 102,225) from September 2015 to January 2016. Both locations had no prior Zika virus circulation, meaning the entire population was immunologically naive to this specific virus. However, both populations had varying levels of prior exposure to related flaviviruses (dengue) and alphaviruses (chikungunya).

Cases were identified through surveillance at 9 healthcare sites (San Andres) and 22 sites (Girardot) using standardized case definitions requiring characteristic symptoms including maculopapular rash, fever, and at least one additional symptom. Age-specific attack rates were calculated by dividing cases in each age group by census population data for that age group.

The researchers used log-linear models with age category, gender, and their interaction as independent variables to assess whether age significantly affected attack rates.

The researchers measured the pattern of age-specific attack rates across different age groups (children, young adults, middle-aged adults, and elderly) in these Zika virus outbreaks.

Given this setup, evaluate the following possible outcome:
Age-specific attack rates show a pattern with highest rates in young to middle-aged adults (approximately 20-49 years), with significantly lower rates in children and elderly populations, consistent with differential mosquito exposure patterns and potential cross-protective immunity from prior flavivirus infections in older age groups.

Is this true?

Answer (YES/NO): YES